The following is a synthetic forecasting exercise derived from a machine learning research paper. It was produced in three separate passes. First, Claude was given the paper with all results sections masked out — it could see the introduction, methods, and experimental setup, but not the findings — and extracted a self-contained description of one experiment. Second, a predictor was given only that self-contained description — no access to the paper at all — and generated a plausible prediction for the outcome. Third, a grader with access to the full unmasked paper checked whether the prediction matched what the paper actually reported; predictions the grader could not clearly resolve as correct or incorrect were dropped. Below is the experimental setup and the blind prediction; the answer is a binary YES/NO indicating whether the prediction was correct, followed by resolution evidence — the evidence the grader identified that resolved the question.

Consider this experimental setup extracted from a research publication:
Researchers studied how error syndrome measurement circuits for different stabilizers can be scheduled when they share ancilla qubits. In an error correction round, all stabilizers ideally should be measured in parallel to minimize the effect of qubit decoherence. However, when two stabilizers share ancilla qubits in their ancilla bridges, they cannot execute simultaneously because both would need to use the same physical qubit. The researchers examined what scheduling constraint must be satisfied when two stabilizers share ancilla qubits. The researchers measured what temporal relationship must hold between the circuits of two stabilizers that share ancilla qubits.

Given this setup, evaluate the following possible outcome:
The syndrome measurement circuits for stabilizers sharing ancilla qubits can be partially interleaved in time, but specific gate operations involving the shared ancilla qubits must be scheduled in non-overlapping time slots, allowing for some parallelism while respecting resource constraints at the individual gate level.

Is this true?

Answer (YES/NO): YES